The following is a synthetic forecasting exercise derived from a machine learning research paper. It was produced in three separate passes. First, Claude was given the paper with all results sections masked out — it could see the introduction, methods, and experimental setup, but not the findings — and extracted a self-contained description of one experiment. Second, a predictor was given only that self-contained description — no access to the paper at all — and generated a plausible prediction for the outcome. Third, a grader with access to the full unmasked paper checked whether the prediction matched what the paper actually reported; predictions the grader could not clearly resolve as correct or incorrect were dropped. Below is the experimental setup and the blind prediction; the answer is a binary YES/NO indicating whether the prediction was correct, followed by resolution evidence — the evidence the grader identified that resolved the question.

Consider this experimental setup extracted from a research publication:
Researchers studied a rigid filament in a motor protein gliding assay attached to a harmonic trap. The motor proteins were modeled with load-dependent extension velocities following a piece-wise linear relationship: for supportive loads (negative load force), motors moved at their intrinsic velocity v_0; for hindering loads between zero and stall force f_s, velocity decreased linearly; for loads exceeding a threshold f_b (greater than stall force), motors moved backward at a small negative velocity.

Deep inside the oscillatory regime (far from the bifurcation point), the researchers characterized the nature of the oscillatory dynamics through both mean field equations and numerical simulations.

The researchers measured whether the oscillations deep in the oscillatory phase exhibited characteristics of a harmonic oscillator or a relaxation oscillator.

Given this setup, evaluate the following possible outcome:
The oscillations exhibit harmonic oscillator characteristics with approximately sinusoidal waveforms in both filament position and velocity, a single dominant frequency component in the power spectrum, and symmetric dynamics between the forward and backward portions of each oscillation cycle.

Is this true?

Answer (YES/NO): NO